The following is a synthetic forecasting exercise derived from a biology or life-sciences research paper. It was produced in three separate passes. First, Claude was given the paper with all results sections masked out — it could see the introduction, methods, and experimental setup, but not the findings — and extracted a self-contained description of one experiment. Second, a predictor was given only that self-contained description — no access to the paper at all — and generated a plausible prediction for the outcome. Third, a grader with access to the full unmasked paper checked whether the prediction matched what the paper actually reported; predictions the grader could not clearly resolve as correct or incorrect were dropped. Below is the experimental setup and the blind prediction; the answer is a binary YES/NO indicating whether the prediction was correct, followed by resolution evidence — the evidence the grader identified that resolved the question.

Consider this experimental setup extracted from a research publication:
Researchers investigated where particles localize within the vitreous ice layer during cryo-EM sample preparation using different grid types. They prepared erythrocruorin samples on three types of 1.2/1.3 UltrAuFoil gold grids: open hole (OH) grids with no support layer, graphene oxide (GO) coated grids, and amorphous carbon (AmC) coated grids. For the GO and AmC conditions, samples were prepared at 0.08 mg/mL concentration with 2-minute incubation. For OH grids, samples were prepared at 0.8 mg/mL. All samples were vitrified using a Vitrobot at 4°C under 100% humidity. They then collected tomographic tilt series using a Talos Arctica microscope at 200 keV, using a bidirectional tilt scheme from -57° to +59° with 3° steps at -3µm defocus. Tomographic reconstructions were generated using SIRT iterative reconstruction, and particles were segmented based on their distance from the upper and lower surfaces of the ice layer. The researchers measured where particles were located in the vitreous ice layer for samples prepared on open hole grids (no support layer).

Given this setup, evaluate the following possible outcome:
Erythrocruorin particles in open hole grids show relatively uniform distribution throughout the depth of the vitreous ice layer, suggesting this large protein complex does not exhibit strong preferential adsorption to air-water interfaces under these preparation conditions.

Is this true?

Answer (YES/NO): NO